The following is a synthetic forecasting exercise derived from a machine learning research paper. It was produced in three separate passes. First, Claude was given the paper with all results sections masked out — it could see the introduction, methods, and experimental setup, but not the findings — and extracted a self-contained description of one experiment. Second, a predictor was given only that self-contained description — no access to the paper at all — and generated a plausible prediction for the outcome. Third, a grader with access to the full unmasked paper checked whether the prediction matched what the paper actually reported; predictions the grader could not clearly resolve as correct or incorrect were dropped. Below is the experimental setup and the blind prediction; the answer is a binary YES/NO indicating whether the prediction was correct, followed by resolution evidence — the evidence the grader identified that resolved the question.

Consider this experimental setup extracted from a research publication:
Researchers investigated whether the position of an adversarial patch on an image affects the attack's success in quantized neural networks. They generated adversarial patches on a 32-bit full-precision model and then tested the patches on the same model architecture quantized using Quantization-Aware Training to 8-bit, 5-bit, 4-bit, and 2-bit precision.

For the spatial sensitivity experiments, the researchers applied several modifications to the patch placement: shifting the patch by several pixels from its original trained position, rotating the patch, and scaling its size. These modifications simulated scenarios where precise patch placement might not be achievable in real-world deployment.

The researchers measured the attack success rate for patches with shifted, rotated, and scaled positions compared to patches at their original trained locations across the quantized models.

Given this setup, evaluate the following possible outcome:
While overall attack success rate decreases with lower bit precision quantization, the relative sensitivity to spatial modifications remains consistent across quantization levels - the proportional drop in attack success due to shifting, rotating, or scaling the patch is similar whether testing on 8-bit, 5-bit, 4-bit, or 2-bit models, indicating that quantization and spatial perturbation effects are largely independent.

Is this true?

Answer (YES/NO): NO